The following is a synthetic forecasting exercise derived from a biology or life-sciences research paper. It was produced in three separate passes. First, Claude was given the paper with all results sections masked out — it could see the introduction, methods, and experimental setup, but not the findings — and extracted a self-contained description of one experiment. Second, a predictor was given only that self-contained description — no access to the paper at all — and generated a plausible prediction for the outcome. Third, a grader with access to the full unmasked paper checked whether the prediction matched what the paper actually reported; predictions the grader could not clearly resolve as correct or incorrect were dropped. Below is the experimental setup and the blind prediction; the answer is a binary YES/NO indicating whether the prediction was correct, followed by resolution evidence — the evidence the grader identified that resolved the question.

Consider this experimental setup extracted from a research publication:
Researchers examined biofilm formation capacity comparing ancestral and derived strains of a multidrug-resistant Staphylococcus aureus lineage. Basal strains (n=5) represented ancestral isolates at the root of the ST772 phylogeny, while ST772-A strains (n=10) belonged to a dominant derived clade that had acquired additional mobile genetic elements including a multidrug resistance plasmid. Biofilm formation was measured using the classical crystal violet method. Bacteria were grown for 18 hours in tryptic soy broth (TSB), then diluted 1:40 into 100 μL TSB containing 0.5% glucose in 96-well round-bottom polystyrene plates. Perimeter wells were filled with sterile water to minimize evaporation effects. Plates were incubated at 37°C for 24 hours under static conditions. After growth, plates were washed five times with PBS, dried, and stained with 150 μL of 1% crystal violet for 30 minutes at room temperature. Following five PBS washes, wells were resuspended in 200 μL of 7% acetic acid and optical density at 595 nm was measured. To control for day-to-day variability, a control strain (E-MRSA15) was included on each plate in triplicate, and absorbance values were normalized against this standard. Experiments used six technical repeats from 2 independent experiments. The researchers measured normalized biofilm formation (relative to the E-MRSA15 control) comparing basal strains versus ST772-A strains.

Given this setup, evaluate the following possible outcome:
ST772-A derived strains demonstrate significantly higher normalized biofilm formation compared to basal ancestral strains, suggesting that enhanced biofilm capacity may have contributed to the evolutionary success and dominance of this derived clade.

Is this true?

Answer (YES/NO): NO